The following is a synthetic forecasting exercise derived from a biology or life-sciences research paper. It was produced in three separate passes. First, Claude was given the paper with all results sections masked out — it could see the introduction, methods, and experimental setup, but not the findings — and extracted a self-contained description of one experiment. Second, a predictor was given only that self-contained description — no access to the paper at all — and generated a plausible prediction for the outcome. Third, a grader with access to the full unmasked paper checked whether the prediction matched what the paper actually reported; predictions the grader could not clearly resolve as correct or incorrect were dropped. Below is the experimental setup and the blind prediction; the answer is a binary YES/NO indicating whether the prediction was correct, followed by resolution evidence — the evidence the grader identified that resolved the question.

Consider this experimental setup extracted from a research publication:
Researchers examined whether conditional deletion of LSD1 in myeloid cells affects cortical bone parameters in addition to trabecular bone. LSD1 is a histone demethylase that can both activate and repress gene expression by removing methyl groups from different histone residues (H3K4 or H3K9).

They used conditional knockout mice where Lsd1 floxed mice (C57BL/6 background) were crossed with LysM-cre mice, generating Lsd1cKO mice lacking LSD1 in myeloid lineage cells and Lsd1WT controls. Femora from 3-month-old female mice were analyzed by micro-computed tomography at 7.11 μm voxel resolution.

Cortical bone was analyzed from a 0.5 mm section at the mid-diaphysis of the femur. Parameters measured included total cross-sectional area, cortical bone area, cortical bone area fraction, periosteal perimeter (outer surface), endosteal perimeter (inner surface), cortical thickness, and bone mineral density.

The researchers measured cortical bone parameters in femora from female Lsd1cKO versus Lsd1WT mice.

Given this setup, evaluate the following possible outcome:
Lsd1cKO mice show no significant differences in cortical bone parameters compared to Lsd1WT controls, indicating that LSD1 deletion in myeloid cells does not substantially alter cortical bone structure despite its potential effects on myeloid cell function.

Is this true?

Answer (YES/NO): NO